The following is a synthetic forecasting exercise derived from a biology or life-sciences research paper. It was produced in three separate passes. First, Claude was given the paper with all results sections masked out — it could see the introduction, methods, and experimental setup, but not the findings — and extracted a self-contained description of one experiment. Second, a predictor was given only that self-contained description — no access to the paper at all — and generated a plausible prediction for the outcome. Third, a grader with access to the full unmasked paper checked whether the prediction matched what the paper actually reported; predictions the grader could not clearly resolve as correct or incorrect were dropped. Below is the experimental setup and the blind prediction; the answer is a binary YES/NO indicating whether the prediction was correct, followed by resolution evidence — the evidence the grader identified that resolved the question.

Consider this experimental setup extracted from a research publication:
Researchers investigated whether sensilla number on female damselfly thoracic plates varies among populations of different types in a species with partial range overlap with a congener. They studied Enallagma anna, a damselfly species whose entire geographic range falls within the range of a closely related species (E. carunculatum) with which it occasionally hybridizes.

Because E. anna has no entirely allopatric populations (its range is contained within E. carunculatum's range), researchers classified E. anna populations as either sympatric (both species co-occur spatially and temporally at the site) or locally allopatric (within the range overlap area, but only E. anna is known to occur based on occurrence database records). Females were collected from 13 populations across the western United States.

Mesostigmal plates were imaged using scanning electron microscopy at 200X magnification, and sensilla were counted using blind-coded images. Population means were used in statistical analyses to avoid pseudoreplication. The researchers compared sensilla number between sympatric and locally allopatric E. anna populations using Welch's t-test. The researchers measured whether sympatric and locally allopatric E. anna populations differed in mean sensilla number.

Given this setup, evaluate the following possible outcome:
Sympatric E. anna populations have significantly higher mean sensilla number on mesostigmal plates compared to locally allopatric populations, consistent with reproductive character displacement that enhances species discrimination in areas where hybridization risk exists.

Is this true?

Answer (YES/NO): NO